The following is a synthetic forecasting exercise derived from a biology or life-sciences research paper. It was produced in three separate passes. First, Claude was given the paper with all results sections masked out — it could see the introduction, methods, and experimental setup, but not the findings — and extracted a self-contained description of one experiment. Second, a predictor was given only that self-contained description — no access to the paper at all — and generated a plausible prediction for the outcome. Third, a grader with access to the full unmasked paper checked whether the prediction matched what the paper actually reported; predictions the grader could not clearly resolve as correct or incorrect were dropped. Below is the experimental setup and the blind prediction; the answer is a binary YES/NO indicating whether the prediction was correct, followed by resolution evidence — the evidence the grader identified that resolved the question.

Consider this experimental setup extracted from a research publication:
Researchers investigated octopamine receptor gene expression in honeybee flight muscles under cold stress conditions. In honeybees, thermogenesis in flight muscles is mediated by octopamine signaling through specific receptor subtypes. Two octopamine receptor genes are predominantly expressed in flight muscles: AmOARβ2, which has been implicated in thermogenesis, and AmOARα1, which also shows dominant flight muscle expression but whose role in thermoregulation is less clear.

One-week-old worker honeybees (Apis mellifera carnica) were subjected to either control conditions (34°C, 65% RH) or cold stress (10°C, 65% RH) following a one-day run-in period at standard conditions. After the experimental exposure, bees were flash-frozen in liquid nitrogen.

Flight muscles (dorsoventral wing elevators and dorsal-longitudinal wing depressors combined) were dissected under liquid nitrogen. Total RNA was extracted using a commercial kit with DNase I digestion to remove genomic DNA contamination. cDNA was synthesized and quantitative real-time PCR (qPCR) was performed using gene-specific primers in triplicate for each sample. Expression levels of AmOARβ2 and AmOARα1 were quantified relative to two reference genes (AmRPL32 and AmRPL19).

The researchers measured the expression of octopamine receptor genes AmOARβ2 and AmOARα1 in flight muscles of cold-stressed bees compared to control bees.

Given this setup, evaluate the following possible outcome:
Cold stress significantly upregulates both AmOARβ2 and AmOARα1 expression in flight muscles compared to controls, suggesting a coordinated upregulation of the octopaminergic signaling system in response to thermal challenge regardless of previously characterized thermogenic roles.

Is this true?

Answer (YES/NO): NO